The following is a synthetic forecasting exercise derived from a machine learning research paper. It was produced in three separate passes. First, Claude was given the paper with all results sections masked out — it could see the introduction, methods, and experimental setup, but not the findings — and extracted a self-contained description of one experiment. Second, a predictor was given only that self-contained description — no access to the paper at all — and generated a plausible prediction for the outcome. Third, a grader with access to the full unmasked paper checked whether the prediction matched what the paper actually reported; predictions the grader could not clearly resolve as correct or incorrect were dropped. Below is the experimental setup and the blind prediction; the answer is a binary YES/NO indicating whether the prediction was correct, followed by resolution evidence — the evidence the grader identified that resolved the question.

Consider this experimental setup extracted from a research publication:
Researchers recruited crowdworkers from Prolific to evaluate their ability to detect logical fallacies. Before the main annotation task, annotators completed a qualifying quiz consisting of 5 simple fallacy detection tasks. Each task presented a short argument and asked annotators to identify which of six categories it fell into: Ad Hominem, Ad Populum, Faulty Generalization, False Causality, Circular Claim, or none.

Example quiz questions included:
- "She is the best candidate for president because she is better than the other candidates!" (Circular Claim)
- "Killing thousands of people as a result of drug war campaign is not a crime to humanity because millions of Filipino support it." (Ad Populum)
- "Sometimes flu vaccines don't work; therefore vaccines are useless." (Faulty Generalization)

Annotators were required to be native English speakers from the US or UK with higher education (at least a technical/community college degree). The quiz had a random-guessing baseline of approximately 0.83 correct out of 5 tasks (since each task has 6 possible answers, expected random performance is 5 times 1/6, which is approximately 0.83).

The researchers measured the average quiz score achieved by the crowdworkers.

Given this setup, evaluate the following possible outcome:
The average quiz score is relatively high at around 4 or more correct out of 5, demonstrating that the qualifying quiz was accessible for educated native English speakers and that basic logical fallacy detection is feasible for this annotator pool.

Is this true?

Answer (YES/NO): NO